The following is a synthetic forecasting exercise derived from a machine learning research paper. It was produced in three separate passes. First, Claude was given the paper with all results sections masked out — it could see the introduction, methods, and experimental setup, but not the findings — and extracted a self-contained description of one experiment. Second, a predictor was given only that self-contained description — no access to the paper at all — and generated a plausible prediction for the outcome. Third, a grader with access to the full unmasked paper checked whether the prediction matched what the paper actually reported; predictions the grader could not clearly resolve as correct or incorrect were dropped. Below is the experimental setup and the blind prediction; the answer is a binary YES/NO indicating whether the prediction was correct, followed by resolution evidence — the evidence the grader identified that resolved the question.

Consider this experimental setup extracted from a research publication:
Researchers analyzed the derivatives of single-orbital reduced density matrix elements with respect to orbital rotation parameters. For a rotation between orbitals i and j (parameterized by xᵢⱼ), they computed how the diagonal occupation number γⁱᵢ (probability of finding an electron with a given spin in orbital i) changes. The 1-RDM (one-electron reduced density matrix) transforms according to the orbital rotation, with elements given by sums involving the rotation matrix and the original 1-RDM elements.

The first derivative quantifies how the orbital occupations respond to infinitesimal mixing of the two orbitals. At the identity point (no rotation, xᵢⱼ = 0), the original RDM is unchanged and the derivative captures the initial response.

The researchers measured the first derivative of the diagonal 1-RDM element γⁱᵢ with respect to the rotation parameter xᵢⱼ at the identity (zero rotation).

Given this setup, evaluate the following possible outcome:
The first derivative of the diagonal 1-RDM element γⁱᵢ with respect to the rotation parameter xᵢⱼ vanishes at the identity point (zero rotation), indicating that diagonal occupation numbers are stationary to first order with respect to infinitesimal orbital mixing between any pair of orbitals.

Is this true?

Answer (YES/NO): NO